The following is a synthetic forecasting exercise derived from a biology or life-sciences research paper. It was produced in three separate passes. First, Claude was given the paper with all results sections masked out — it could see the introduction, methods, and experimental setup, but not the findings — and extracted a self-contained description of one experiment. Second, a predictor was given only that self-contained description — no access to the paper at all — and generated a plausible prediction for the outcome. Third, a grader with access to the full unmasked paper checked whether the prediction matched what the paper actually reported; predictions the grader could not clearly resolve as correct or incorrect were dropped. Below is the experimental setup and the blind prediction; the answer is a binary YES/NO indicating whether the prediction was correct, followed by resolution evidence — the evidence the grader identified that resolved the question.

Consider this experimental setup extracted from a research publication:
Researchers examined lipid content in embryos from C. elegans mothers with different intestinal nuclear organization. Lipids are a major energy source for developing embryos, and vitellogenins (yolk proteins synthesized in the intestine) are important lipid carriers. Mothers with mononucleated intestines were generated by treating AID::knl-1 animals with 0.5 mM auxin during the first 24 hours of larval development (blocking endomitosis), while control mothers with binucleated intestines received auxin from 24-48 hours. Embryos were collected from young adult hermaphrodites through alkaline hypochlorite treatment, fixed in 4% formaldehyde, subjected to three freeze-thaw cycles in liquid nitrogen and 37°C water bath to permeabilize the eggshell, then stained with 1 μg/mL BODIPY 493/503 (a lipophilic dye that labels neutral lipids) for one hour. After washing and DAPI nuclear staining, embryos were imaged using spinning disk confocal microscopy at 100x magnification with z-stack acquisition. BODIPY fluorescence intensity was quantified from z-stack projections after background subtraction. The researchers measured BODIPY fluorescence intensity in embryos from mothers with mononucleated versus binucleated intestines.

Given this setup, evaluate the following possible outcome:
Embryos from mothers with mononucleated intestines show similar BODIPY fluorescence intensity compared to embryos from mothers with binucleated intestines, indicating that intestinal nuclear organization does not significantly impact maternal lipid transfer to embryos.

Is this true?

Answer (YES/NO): NO